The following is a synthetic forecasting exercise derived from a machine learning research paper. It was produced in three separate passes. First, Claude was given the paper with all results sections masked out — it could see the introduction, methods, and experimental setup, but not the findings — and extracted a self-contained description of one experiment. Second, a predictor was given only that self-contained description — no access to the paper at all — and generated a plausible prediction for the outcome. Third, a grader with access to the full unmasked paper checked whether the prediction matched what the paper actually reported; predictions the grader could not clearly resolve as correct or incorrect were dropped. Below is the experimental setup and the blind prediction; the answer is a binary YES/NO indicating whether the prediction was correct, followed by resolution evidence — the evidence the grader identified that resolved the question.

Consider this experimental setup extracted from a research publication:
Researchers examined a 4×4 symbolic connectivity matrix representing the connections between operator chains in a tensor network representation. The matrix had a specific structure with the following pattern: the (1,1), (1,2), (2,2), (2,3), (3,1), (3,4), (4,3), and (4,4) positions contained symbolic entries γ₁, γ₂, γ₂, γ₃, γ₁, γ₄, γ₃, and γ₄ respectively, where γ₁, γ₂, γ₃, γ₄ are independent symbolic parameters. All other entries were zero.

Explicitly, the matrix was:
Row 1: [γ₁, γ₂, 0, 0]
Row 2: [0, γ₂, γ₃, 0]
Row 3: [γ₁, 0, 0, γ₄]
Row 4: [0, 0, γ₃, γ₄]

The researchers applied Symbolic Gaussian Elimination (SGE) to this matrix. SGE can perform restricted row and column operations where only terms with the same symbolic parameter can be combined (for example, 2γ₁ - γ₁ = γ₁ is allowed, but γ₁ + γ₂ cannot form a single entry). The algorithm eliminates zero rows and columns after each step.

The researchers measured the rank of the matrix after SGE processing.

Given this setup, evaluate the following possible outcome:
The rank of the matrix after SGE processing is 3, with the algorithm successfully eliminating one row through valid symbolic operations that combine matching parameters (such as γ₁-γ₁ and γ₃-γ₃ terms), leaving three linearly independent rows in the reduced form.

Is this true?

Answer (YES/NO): YES